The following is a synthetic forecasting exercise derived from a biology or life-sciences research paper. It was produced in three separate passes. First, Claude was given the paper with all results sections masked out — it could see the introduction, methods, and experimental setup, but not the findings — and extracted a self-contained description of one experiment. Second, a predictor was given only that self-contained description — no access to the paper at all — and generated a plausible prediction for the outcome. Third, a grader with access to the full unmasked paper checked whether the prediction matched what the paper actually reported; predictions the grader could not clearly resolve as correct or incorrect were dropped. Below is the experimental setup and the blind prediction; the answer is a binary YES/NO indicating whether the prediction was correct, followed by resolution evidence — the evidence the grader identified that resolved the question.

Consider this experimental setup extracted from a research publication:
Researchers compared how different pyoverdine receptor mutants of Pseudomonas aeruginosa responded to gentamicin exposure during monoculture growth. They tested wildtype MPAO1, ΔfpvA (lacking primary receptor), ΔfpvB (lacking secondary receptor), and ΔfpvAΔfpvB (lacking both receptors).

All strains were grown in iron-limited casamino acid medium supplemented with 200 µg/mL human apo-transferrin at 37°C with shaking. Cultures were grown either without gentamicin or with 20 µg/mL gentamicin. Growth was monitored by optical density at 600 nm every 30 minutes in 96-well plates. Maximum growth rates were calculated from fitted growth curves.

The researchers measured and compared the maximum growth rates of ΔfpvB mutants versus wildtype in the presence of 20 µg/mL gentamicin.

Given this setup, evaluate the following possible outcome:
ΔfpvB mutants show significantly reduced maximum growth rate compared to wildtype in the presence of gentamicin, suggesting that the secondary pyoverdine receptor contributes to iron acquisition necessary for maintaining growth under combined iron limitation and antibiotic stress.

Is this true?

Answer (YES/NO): NO